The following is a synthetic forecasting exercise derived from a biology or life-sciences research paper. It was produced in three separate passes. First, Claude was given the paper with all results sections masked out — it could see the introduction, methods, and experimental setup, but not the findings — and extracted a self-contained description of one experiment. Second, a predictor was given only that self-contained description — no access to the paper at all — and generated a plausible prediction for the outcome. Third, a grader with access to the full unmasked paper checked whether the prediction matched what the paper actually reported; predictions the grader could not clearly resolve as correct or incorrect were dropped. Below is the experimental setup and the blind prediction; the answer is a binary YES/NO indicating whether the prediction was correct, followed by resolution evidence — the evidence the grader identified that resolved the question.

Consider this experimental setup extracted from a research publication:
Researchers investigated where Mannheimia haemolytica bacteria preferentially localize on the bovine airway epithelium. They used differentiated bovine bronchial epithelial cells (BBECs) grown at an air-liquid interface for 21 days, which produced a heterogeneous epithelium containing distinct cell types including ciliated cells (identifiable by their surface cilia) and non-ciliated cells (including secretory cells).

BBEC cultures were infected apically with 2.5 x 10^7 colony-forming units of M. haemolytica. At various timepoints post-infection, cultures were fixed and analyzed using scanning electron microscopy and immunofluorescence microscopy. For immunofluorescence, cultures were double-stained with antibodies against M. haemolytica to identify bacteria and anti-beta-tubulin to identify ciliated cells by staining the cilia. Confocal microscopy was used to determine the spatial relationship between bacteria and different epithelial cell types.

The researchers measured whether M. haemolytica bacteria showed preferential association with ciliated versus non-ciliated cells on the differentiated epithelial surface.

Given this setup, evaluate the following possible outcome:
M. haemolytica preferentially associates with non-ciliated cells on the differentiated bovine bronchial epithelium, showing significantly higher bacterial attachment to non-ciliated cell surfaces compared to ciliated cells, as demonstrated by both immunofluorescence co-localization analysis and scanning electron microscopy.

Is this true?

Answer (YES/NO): NO